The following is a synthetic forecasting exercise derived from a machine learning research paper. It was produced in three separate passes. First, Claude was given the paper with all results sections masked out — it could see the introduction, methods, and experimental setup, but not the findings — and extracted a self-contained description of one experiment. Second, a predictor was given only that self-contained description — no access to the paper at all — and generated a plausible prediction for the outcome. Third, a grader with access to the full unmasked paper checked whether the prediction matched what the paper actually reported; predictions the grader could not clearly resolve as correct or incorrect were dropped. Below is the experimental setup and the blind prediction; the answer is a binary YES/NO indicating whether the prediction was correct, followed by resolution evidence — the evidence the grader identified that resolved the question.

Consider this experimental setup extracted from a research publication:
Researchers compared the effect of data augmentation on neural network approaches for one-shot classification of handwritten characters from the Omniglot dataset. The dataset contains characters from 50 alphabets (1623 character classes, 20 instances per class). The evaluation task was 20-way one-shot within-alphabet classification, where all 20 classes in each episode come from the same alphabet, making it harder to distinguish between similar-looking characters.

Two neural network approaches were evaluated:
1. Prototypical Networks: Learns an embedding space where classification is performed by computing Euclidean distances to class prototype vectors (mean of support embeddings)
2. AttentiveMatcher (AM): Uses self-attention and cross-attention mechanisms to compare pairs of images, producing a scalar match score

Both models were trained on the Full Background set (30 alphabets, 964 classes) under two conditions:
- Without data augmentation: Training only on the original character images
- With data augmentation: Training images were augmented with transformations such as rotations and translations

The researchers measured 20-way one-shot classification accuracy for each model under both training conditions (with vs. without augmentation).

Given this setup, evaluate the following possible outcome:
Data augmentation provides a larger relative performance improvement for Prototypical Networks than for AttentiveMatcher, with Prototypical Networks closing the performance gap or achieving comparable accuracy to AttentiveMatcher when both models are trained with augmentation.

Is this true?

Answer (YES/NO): YES